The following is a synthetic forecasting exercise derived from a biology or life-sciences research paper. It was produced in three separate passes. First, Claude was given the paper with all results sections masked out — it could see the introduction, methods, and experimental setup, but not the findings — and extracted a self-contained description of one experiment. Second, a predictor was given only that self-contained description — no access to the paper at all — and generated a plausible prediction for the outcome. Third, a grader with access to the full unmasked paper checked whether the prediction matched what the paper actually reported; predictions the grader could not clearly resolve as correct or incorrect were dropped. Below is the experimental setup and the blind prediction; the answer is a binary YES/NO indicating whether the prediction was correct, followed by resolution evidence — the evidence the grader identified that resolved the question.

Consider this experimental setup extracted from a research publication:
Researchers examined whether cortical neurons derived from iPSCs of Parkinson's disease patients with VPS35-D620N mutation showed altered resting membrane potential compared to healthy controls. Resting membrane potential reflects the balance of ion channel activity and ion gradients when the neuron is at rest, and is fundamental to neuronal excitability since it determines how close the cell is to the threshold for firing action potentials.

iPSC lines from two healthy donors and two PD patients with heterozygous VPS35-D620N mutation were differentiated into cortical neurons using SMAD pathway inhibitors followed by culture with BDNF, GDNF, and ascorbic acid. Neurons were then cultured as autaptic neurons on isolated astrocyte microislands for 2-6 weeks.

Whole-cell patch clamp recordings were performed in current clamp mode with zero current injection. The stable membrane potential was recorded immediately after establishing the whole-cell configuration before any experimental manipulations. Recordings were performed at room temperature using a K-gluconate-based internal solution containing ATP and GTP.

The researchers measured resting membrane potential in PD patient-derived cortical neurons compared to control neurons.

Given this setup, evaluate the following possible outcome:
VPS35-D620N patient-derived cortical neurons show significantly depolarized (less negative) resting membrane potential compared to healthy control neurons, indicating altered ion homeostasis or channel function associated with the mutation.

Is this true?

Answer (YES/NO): YES